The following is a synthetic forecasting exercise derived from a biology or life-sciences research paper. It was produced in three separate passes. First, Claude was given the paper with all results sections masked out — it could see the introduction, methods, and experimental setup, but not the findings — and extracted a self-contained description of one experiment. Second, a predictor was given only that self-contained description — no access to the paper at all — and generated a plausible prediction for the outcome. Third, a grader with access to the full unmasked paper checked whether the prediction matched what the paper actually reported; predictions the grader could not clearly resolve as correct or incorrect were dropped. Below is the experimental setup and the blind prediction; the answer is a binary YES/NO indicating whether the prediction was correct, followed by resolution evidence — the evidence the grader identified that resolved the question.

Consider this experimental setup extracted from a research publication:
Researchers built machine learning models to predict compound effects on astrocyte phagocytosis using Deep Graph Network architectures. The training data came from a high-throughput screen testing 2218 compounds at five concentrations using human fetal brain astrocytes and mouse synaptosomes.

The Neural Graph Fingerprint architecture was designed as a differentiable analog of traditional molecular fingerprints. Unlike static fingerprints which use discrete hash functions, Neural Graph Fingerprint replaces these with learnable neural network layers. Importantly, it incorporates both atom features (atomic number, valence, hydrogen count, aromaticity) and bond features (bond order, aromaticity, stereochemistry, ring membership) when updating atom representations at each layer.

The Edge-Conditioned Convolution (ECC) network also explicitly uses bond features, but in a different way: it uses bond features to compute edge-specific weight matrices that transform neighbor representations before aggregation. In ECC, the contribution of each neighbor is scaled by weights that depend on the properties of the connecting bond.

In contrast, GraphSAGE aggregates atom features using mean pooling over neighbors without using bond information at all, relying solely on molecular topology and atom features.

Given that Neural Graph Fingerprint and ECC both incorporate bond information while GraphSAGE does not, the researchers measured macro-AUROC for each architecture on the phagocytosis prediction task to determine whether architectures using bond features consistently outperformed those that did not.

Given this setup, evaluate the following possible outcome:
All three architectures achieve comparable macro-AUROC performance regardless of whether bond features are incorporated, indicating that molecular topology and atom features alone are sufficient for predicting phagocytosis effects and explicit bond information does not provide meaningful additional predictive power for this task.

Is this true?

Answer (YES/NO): NO